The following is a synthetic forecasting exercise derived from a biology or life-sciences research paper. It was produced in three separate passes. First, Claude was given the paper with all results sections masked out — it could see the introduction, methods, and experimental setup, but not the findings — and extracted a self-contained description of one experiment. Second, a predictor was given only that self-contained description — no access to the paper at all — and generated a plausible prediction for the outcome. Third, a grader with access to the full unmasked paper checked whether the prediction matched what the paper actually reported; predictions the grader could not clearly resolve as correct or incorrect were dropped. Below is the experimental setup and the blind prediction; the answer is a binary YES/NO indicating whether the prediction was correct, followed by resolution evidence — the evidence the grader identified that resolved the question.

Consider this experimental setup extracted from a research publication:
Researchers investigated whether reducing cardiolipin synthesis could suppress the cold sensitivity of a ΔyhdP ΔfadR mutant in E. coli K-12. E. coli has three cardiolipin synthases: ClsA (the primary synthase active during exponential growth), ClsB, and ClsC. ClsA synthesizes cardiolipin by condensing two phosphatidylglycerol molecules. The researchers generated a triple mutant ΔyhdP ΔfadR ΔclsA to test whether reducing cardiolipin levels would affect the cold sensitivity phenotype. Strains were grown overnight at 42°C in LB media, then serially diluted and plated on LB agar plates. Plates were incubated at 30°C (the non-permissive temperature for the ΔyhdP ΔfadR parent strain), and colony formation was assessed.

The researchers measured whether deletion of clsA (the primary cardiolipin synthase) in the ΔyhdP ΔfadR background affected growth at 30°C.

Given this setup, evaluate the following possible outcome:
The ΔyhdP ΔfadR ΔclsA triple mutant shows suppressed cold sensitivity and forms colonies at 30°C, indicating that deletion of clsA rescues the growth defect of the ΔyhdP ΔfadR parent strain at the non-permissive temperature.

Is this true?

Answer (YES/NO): YES